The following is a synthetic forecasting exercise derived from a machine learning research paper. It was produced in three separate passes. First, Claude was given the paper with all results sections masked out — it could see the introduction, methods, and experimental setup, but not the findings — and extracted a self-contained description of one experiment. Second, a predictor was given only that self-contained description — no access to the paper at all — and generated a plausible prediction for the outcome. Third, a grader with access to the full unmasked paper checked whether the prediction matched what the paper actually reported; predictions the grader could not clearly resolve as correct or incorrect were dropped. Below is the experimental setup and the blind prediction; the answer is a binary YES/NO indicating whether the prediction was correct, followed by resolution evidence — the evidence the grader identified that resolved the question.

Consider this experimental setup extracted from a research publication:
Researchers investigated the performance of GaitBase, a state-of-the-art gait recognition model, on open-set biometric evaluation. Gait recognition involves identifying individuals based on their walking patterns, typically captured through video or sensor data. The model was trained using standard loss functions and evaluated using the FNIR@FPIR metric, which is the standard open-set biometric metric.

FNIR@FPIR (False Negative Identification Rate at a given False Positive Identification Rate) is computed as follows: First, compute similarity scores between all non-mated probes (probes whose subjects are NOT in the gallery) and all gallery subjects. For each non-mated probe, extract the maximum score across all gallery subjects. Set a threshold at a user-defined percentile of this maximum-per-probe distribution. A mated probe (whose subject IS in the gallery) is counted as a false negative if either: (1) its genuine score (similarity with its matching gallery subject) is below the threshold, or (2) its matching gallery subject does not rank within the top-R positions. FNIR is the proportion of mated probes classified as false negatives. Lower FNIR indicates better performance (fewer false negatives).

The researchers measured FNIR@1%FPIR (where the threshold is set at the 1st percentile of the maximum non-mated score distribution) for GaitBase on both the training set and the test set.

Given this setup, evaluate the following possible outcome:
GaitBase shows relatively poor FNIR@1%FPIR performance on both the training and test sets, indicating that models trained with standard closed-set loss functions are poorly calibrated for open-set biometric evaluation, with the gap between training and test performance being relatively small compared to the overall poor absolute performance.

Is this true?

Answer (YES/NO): NO